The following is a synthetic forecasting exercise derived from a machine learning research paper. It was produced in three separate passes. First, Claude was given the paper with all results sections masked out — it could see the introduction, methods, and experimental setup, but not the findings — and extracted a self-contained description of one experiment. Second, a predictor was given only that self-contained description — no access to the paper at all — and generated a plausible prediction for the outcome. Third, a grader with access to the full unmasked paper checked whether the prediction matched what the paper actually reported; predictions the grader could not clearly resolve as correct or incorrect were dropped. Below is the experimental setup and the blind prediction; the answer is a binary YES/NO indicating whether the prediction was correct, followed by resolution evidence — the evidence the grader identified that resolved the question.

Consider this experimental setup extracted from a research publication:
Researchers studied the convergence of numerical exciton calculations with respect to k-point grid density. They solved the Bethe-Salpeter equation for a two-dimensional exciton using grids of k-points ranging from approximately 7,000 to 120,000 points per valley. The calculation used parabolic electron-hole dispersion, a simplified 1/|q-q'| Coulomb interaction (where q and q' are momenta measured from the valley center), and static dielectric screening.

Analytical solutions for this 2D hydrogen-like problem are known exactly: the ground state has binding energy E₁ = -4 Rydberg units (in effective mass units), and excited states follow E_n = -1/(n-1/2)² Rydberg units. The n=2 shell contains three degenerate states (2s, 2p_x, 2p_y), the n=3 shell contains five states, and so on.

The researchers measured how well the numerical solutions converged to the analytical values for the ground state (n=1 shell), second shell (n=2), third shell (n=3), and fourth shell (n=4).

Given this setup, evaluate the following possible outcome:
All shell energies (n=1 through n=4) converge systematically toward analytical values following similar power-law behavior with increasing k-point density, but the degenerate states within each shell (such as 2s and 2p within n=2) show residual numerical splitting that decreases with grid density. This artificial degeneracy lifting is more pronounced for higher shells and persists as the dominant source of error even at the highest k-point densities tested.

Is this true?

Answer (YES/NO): NO